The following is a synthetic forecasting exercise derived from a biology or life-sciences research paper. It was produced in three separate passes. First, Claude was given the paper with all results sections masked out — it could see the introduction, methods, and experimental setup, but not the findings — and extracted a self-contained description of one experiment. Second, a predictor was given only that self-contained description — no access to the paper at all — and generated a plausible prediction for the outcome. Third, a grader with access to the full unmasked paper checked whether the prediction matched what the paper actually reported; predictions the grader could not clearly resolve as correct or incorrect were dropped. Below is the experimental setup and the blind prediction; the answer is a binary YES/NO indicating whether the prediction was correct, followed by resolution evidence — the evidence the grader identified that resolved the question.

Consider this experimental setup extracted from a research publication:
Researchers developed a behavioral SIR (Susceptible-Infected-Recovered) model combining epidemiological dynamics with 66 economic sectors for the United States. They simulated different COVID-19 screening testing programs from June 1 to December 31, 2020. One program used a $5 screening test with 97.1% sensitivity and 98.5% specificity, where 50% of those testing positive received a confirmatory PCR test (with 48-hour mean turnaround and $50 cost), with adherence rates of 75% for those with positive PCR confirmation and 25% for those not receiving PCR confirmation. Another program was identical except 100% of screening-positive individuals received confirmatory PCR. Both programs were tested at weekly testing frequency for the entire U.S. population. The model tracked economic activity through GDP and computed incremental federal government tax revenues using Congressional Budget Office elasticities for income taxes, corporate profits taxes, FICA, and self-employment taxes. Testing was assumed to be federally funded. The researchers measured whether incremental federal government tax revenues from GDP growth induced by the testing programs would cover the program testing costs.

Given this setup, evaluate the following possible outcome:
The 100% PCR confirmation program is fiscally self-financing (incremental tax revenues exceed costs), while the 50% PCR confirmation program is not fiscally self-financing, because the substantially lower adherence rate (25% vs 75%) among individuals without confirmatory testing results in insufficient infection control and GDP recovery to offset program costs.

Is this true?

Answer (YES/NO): NO